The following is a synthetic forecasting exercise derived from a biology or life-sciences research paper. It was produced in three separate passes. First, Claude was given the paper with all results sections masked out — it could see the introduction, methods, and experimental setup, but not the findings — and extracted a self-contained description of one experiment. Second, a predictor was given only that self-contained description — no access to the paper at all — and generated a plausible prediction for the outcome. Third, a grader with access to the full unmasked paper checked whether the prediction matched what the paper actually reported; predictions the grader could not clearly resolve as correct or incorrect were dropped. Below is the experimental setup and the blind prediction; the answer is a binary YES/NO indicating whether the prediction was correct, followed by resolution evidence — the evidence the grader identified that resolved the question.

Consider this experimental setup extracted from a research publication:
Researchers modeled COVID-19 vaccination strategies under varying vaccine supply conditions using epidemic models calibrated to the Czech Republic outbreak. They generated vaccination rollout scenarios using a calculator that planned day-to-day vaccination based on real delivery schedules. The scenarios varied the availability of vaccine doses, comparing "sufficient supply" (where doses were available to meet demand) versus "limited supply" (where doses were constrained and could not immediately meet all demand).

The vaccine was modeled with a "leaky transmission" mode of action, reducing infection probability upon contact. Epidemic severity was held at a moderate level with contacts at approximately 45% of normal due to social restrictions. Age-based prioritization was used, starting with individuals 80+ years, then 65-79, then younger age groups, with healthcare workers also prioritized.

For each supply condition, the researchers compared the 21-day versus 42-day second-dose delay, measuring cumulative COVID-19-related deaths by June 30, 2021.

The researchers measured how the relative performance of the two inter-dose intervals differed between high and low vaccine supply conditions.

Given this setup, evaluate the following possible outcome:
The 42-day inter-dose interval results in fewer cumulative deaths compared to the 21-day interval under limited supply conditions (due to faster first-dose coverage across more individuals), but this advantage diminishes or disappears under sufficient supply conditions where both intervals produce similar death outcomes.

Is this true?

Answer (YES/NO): NO